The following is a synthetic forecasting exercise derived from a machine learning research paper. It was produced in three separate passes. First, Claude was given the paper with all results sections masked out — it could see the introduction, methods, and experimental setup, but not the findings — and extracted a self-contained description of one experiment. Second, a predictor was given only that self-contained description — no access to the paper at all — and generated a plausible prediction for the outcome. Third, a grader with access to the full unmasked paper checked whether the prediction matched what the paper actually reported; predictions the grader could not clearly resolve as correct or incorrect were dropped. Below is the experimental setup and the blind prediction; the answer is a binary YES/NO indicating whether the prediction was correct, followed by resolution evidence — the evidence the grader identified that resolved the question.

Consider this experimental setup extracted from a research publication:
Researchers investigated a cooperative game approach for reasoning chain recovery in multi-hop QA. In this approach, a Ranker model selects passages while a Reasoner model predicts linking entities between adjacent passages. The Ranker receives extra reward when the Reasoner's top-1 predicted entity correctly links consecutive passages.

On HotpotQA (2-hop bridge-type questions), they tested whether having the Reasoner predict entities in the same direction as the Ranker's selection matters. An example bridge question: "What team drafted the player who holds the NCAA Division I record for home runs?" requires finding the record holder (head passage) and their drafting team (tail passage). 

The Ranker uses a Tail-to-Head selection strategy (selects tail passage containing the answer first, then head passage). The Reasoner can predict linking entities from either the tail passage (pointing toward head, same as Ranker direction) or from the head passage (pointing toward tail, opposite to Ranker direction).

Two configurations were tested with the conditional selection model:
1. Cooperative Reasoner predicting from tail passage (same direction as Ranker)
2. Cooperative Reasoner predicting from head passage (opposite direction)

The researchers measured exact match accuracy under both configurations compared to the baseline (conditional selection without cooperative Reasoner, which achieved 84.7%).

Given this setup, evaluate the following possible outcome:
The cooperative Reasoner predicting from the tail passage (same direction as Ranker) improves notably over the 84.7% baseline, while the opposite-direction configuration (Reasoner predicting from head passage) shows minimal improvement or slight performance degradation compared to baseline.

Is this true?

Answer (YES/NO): YES